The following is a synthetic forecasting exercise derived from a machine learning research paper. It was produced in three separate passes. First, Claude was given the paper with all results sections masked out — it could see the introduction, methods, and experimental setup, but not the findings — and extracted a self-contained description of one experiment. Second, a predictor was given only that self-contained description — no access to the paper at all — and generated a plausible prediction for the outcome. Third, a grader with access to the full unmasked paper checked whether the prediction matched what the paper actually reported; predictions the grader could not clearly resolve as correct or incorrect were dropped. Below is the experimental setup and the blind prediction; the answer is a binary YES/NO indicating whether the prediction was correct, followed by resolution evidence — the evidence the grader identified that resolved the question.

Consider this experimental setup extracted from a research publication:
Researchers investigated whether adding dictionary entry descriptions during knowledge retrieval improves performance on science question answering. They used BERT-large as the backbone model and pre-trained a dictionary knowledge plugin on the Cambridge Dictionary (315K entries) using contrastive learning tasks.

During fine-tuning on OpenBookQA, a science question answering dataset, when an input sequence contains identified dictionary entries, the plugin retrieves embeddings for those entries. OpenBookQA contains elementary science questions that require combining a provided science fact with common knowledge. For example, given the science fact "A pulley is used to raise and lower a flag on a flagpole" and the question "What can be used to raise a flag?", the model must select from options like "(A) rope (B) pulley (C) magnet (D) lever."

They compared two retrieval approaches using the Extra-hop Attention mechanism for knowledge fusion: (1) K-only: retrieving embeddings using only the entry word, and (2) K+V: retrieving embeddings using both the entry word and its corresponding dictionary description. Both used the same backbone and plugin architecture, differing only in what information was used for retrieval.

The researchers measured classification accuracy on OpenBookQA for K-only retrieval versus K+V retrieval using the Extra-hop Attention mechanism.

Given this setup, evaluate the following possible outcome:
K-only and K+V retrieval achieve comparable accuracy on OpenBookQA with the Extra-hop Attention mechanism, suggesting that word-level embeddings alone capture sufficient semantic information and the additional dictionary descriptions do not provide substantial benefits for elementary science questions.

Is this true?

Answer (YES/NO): NO